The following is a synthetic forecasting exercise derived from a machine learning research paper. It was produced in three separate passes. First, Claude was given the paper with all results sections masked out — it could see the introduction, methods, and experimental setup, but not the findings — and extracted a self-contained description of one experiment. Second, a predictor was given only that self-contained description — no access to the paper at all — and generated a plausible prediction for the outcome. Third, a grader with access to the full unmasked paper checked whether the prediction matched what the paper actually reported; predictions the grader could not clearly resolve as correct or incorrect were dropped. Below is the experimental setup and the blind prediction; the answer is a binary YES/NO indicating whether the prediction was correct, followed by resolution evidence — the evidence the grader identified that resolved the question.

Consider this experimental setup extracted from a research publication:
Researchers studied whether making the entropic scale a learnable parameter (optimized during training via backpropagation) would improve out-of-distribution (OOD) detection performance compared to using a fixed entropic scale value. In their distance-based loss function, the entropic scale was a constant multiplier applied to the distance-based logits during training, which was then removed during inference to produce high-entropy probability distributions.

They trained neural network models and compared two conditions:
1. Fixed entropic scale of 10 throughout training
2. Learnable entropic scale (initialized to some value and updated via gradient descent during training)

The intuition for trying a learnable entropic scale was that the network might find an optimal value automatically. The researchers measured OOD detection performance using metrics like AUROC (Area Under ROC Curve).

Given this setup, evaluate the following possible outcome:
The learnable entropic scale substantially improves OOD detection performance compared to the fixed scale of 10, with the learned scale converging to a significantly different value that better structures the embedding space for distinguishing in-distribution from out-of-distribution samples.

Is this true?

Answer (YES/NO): NO